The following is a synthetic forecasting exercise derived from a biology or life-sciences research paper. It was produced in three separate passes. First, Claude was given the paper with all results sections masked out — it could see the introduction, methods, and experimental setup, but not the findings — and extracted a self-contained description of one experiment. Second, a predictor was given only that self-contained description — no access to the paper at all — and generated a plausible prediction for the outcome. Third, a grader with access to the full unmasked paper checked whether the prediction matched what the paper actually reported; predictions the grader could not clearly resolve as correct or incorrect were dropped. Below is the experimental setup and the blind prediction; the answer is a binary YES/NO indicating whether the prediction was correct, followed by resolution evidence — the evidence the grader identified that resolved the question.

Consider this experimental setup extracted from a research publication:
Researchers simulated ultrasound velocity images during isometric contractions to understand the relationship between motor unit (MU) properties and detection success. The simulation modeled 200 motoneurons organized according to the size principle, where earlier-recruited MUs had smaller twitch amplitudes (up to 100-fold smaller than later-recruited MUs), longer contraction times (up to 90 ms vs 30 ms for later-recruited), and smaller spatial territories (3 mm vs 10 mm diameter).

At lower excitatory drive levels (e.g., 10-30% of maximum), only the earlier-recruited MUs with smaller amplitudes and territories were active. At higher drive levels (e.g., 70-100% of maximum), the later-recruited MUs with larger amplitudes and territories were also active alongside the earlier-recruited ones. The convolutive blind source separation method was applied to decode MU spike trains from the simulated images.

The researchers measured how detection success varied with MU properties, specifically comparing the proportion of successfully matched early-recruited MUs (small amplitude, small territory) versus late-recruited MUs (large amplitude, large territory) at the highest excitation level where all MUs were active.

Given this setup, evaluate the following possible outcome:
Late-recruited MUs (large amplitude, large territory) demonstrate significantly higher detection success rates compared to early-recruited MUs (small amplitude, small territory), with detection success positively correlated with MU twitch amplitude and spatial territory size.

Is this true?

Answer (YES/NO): YES